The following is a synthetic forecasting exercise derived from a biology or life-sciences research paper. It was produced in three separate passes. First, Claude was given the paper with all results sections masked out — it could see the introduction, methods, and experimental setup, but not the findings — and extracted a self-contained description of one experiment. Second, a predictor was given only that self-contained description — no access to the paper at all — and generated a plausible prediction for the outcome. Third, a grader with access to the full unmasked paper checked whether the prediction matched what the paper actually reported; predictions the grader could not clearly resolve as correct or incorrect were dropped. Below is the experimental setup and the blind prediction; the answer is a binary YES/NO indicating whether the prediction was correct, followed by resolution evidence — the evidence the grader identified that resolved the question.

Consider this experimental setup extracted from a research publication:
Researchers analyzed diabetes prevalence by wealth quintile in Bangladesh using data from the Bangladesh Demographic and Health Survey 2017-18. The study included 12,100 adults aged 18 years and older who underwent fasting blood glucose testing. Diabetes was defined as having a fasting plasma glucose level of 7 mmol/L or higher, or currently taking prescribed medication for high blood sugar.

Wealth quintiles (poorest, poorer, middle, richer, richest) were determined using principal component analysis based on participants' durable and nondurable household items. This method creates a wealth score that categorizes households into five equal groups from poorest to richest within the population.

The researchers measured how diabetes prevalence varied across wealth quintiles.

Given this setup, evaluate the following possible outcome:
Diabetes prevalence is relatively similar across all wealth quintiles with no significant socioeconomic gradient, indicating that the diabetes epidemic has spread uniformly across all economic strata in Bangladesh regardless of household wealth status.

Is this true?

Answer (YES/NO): NO